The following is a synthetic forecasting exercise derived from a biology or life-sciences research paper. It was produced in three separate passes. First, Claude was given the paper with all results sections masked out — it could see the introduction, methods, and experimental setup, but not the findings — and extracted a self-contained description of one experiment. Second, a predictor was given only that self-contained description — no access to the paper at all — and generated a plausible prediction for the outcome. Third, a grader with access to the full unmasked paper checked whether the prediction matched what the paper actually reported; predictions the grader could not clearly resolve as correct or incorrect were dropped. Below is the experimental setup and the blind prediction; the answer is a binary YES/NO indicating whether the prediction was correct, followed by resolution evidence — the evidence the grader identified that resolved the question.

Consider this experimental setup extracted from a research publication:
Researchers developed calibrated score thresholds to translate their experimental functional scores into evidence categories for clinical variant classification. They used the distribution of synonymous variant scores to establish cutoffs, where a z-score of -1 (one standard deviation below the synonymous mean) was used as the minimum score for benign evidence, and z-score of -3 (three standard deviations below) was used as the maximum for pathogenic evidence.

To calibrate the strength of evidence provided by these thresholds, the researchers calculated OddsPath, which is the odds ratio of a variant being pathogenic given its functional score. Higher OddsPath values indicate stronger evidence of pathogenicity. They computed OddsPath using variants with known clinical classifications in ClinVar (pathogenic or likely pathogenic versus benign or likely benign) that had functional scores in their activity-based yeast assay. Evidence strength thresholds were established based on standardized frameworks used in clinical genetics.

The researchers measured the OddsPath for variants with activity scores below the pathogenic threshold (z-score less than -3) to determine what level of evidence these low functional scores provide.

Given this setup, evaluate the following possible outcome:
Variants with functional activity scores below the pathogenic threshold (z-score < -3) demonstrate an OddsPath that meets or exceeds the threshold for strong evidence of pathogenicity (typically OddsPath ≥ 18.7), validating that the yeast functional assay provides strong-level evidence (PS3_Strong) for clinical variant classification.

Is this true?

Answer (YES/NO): YES